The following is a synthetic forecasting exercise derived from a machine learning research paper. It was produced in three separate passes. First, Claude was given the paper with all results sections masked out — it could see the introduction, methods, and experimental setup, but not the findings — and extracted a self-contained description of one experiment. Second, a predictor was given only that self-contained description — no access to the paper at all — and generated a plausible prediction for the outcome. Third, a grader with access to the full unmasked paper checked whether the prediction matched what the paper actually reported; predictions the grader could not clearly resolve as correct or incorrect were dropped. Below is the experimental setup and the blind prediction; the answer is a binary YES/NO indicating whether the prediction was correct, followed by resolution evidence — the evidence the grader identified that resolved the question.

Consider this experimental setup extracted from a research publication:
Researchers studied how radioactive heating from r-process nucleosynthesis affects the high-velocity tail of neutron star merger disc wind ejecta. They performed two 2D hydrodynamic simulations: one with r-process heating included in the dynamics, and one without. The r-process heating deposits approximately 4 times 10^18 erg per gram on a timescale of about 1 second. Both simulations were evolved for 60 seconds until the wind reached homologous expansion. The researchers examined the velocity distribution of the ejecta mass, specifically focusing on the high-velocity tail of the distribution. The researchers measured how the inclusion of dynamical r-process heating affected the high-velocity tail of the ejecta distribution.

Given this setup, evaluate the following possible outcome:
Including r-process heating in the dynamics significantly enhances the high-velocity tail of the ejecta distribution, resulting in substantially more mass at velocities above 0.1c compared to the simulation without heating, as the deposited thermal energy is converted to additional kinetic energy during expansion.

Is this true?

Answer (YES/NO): NO